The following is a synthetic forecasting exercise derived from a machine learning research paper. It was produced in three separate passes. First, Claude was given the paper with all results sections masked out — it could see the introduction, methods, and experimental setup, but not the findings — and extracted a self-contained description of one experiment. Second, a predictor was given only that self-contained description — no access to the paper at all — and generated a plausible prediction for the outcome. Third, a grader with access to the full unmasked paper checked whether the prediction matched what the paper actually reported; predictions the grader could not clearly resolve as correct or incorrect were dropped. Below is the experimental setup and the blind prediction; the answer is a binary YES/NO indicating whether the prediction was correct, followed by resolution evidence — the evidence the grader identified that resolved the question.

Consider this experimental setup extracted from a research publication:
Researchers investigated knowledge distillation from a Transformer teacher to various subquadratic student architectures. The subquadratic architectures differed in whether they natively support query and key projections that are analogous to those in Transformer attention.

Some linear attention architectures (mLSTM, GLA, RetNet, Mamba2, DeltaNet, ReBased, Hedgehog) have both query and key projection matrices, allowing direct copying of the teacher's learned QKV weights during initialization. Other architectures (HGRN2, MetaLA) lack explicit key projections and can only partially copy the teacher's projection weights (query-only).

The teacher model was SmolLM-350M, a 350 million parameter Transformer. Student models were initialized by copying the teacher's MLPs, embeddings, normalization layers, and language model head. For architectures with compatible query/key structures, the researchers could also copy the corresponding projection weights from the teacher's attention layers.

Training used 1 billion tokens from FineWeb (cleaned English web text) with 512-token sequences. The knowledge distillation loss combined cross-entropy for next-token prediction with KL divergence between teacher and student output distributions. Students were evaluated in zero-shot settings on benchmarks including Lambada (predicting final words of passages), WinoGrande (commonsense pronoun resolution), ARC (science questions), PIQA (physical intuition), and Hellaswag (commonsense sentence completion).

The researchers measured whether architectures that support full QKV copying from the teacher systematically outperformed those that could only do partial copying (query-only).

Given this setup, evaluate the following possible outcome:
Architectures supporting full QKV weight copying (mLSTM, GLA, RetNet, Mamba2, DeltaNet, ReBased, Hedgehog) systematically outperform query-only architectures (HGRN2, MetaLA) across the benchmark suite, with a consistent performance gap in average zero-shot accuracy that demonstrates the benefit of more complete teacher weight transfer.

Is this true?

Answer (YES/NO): NO